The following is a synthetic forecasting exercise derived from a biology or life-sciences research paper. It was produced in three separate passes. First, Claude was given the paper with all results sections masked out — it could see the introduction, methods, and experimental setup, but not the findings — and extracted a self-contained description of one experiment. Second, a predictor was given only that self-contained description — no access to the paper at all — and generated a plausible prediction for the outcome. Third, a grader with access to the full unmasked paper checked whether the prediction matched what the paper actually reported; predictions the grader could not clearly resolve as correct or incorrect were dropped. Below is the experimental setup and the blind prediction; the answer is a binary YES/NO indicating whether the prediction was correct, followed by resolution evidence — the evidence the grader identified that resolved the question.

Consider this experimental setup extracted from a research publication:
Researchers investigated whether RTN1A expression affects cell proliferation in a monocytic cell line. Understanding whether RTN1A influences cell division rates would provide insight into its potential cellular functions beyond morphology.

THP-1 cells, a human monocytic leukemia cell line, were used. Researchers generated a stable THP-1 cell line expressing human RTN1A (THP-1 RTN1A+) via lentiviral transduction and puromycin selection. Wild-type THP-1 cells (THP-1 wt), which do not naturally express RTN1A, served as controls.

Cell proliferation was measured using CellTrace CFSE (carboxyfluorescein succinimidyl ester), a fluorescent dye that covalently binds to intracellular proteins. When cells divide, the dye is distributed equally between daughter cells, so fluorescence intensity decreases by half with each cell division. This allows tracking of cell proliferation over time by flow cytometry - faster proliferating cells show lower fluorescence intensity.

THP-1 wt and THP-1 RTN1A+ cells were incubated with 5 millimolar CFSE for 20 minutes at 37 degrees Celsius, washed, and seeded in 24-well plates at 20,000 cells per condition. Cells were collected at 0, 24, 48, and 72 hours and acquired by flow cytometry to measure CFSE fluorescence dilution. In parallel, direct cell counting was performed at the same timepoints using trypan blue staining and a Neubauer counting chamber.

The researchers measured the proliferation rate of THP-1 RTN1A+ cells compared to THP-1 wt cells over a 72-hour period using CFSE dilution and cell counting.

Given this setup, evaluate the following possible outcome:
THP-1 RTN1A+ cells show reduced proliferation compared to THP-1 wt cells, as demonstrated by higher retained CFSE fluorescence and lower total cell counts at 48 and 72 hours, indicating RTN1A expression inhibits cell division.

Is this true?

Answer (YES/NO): YES